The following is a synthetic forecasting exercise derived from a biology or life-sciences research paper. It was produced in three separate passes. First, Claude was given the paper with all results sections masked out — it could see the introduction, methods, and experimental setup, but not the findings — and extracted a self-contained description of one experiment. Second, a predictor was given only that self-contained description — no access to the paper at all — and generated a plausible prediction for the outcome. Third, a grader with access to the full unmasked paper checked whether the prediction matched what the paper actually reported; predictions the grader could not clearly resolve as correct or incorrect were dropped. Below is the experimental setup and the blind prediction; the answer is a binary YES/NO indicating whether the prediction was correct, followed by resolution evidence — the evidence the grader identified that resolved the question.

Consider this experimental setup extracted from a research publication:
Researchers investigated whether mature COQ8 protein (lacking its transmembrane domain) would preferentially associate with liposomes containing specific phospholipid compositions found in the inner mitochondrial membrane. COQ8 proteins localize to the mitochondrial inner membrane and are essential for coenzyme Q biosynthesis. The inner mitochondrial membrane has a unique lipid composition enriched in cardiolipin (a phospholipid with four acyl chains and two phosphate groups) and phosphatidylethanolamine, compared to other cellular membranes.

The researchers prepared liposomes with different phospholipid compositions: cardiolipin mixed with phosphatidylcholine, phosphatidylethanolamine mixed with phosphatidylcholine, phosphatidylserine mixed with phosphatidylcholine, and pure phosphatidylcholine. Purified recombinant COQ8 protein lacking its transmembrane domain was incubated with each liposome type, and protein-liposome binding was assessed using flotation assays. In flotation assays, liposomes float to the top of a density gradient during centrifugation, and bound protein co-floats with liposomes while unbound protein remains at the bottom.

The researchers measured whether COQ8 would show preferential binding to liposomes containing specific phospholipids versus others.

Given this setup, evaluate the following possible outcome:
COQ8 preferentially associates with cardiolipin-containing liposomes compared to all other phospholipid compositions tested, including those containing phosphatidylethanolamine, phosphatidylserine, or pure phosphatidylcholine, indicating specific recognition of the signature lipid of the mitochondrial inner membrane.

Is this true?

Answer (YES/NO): YES